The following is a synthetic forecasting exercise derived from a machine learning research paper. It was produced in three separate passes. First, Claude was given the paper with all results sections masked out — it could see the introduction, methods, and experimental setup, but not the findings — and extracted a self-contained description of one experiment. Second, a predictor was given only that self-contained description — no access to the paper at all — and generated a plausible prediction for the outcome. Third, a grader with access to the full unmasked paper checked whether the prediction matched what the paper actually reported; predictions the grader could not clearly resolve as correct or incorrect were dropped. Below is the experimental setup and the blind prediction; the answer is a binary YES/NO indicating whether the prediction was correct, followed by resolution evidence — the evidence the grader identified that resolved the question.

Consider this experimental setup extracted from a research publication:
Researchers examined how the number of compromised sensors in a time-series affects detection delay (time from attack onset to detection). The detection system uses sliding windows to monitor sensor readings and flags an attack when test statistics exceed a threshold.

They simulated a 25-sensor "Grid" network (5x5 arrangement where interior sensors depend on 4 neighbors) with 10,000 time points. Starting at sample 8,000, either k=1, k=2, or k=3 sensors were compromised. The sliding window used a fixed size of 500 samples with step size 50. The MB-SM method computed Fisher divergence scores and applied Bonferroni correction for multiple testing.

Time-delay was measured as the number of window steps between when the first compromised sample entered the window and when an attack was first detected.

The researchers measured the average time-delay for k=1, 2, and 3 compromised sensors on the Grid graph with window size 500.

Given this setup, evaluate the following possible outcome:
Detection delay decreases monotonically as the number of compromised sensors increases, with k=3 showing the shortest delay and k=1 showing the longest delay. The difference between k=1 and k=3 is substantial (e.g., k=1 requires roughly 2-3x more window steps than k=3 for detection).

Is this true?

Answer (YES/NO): NO